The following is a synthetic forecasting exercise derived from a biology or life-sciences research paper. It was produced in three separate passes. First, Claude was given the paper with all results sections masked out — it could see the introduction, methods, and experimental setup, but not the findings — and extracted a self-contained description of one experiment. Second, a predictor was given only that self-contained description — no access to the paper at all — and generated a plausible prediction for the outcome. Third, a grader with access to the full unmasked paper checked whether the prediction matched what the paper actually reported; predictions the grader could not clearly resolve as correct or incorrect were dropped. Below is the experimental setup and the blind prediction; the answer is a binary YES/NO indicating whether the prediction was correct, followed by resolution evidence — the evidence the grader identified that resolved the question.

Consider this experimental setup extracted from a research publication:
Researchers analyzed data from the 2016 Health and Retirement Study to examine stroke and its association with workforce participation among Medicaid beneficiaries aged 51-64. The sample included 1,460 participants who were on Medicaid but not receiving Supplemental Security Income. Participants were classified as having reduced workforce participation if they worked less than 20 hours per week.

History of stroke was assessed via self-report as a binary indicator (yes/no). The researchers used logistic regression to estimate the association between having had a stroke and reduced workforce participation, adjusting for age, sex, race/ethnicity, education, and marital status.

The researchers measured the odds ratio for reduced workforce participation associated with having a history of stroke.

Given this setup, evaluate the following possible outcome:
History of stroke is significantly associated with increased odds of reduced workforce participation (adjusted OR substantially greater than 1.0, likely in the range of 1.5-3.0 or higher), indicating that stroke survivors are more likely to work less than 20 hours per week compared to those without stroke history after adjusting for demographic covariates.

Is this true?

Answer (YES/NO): YES